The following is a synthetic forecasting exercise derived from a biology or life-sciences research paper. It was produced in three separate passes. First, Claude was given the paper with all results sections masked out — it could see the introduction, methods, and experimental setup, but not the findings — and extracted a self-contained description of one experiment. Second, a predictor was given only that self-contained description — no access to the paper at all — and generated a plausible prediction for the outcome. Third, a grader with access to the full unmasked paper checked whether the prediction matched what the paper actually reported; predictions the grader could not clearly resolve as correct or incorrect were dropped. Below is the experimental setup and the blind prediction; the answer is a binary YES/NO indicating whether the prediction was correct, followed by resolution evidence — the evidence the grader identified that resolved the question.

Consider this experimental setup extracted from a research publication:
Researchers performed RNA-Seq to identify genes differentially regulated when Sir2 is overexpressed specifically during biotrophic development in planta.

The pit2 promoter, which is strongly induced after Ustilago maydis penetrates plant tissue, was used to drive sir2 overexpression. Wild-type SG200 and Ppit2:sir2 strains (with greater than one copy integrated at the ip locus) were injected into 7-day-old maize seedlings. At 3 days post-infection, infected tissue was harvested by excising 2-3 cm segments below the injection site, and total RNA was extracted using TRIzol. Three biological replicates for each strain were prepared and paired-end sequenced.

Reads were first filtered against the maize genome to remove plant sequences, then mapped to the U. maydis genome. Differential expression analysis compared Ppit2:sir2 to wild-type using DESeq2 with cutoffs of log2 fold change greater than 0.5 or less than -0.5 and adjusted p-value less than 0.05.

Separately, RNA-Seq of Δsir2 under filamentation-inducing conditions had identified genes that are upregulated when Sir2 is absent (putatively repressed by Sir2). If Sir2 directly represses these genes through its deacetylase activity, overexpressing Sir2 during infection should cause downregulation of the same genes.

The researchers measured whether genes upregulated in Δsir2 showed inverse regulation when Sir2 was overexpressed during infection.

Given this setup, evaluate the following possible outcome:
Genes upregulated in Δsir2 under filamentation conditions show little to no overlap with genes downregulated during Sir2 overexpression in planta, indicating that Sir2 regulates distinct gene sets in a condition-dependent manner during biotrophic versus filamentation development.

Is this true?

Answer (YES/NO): NO